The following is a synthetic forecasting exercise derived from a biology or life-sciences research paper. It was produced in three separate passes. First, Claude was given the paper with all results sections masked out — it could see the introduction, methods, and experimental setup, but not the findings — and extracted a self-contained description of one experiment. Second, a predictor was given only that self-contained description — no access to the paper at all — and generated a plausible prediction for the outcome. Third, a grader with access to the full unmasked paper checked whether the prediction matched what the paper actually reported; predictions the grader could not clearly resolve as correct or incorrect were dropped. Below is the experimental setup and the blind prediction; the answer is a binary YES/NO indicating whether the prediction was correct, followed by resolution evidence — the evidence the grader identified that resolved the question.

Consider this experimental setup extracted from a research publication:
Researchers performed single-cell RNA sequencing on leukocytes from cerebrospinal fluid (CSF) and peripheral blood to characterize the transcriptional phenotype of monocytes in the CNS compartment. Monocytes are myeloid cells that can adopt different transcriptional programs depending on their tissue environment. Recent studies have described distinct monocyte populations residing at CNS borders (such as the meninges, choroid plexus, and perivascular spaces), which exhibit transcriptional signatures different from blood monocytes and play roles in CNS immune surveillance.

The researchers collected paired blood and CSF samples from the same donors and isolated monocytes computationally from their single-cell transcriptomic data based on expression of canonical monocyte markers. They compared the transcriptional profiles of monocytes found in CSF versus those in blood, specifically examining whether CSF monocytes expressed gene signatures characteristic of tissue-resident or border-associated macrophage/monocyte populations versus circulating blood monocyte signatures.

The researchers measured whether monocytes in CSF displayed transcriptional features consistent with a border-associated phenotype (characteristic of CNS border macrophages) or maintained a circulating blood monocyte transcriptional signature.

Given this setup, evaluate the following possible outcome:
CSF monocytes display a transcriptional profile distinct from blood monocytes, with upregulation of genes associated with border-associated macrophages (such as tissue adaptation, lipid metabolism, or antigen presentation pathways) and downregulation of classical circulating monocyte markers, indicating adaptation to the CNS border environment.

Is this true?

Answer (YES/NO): NO